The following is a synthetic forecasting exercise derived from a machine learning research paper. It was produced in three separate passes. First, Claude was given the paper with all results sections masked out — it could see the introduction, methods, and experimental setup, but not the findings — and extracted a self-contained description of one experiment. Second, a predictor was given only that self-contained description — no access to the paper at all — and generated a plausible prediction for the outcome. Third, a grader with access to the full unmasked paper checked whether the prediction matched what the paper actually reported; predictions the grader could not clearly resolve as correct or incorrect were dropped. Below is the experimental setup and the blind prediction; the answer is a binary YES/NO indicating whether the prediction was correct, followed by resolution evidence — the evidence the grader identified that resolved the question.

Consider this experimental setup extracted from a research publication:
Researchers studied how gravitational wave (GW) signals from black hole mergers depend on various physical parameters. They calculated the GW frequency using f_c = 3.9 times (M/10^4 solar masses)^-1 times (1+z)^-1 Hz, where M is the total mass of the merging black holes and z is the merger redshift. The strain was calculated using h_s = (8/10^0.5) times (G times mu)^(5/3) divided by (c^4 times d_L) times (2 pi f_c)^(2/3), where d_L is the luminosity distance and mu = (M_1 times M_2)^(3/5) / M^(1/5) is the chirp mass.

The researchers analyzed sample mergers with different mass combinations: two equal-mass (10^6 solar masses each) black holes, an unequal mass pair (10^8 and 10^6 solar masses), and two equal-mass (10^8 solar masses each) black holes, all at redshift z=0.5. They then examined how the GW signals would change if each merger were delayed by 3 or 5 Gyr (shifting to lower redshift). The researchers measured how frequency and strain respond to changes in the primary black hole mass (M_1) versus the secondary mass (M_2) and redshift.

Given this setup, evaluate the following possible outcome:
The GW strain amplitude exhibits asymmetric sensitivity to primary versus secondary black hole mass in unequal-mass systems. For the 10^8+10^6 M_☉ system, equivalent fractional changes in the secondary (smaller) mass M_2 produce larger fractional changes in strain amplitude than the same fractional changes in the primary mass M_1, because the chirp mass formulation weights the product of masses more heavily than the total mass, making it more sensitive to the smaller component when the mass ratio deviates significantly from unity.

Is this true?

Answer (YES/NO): YES